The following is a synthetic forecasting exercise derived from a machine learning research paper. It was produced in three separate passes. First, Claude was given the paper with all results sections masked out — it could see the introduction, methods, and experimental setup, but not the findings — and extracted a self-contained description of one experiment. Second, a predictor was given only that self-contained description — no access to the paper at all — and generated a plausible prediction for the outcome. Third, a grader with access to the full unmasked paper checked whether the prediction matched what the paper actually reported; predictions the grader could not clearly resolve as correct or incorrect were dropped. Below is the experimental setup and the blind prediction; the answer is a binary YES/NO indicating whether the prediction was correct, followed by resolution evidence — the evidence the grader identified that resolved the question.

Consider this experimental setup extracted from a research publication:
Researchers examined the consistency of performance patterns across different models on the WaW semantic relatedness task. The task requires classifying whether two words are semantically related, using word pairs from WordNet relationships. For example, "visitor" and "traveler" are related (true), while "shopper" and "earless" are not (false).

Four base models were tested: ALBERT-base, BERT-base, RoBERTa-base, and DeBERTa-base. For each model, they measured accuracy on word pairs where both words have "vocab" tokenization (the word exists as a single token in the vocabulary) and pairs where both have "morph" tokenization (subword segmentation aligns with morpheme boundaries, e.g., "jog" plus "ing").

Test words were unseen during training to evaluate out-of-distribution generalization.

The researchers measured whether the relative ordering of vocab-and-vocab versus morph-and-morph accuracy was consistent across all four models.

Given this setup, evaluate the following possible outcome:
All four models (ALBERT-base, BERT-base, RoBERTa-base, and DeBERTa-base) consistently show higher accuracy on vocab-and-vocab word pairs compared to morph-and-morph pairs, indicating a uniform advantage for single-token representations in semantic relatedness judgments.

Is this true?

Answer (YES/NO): NO